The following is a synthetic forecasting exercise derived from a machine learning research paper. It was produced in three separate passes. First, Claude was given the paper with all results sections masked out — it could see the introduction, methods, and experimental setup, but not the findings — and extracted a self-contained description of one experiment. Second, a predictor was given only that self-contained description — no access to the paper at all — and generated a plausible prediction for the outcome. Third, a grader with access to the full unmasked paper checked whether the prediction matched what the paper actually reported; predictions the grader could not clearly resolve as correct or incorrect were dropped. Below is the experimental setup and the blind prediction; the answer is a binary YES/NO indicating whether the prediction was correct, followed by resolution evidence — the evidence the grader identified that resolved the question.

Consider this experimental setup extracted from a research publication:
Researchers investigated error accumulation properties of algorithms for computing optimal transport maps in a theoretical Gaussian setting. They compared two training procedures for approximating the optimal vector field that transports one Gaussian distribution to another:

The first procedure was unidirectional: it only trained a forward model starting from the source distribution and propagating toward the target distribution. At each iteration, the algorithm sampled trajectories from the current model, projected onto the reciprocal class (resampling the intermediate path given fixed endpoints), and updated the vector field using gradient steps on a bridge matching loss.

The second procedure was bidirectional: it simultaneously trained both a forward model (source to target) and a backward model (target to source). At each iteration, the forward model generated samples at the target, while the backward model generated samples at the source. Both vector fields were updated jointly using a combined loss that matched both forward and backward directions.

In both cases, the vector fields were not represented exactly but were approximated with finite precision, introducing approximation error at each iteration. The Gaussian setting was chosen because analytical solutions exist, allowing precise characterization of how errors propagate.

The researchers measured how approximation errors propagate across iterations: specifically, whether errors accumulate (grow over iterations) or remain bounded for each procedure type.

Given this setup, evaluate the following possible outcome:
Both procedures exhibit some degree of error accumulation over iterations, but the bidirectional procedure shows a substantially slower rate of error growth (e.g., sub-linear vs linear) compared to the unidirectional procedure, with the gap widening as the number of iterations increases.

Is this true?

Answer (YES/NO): NO